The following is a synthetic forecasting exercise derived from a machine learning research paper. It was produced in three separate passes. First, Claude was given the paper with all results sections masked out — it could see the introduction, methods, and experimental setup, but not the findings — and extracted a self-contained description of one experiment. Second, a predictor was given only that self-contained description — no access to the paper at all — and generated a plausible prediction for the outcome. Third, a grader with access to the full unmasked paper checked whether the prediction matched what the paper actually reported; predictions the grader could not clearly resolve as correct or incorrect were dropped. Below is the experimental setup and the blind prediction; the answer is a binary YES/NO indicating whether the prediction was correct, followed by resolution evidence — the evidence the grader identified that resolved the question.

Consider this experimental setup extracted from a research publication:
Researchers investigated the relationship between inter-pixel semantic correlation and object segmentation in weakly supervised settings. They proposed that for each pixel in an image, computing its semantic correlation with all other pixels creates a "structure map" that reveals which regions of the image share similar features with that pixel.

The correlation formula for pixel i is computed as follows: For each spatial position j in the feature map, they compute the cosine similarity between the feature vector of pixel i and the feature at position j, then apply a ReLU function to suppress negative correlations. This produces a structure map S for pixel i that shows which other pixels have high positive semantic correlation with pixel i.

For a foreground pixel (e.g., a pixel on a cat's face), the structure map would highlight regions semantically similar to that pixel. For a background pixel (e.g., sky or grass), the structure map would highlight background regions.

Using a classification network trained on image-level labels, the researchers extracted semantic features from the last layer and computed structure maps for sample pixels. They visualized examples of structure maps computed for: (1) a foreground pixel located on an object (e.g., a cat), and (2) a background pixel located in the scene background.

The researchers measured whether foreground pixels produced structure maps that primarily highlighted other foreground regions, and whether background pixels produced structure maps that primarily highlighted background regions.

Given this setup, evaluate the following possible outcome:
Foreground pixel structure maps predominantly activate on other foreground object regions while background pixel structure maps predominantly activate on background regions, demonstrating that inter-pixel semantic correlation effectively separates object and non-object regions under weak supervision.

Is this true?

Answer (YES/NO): YES